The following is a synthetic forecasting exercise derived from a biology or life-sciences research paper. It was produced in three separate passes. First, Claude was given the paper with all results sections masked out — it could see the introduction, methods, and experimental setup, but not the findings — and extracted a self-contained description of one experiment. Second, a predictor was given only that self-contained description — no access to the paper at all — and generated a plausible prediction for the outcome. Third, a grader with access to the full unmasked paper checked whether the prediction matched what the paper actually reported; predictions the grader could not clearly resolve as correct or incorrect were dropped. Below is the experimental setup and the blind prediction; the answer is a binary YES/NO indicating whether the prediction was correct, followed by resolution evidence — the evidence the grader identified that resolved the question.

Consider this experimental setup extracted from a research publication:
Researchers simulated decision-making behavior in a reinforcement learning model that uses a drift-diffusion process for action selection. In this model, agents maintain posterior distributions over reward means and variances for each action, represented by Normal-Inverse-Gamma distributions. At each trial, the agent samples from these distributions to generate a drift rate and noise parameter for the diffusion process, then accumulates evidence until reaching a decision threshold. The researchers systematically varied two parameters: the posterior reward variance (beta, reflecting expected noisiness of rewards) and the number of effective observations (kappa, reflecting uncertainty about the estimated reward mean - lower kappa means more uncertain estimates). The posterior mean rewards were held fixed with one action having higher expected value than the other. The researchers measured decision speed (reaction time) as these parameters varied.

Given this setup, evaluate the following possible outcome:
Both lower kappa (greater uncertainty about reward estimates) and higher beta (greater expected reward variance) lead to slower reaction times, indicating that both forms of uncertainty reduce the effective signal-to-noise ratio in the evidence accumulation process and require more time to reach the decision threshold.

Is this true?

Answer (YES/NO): NO